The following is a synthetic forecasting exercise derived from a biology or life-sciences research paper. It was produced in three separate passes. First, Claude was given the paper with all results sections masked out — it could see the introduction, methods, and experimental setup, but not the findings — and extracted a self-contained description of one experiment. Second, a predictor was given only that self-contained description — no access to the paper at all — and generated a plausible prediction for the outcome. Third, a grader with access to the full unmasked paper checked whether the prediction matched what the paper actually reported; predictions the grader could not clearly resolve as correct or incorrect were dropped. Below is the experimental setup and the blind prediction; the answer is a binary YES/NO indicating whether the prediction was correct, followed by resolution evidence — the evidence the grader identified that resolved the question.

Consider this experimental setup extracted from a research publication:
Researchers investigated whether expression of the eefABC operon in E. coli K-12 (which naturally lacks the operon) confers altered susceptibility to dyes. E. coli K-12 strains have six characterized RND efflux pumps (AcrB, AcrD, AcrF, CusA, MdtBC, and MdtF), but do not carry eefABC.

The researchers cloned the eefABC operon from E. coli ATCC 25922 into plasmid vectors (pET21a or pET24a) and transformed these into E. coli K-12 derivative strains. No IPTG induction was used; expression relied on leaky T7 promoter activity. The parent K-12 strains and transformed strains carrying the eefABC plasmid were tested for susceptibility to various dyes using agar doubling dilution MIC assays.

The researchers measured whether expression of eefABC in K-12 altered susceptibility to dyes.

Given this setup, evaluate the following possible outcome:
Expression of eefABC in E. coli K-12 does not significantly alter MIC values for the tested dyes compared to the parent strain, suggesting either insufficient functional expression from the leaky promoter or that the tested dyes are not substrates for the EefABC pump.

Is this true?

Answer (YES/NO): NO